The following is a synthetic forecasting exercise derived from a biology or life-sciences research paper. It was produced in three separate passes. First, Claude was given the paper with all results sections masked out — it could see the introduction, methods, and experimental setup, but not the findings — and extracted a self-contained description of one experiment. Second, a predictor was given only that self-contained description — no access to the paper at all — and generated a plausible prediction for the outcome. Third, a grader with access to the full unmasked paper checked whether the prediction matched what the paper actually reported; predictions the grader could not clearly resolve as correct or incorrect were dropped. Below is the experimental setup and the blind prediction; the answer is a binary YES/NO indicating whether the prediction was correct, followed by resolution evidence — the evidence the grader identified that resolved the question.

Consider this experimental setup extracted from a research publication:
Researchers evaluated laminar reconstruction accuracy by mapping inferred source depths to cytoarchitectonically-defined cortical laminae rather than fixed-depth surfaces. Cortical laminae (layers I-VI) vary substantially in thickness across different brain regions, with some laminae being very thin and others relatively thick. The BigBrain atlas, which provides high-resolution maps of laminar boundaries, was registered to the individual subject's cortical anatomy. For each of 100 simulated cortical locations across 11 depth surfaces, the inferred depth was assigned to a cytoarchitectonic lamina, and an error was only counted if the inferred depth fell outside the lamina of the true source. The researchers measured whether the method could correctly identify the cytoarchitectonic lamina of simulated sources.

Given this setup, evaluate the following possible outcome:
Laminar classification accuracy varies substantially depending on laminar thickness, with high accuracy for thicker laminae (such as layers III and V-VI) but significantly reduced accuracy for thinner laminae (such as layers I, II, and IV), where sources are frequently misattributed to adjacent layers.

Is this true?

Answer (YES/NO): NO